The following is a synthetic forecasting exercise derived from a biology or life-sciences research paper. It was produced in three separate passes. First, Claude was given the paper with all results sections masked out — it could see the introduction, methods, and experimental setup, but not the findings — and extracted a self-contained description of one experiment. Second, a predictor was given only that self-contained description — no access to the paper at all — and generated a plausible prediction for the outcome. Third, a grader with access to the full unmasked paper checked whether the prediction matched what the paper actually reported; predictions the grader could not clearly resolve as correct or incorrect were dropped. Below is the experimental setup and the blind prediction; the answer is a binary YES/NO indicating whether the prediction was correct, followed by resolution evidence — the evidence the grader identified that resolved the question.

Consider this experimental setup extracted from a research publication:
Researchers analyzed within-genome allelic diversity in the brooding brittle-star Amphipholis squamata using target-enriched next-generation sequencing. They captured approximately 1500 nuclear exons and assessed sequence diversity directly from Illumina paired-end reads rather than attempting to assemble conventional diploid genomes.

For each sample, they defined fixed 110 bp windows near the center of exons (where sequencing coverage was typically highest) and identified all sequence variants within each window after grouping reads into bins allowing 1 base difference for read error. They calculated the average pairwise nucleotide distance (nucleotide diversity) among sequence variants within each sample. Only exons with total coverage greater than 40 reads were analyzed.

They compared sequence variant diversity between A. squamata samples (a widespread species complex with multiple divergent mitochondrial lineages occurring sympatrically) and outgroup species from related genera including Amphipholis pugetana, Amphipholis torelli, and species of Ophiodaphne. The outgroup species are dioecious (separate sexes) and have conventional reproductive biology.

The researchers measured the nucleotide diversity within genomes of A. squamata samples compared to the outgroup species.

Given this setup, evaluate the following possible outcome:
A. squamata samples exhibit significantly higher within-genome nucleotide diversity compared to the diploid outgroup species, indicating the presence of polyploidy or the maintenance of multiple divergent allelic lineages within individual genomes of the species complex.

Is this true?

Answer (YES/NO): YES